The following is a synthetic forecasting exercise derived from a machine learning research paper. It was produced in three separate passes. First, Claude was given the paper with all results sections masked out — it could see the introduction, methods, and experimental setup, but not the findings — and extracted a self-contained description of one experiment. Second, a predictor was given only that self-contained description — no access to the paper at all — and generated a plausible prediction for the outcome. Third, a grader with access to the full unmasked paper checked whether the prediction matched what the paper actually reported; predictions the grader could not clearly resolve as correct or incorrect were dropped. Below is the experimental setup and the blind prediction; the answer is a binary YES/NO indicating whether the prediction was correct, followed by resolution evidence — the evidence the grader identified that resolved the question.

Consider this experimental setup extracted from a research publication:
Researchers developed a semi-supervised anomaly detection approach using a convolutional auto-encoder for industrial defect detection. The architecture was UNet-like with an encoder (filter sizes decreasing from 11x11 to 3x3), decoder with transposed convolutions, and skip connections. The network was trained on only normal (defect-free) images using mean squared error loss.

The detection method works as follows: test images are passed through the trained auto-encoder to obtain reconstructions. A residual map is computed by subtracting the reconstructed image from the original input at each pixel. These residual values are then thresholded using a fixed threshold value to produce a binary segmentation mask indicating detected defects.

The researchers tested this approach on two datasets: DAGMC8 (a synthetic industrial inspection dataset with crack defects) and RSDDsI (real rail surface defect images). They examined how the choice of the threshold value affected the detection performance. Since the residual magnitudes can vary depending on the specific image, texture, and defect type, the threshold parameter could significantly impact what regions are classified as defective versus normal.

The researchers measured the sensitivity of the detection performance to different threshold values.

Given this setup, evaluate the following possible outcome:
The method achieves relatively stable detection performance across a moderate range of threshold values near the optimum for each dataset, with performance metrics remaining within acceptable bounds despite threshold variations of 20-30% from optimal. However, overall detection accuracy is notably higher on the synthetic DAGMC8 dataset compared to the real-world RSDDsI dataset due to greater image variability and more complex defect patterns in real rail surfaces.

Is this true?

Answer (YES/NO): NO